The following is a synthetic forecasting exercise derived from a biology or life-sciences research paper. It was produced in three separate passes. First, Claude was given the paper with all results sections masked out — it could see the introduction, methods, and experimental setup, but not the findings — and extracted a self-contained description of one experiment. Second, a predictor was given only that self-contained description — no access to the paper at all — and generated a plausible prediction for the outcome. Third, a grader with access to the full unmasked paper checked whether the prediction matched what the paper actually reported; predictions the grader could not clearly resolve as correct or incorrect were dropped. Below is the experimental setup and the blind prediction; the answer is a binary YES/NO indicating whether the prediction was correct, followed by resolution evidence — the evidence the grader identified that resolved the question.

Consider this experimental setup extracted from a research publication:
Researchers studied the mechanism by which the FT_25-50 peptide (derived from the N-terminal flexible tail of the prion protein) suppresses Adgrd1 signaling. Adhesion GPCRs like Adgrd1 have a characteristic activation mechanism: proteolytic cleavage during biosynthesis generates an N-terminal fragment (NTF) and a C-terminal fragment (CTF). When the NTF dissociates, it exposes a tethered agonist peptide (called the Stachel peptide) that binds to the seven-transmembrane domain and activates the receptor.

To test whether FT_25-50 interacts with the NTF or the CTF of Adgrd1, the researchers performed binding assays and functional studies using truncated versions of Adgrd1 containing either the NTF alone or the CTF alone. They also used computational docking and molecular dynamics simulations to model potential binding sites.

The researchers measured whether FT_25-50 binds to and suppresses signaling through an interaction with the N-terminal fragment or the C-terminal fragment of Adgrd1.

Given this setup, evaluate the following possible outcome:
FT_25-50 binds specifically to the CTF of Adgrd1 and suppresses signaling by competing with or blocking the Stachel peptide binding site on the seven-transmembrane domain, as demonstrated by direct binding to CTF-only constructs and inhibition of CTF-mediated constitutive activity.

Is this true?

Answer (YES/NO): NO